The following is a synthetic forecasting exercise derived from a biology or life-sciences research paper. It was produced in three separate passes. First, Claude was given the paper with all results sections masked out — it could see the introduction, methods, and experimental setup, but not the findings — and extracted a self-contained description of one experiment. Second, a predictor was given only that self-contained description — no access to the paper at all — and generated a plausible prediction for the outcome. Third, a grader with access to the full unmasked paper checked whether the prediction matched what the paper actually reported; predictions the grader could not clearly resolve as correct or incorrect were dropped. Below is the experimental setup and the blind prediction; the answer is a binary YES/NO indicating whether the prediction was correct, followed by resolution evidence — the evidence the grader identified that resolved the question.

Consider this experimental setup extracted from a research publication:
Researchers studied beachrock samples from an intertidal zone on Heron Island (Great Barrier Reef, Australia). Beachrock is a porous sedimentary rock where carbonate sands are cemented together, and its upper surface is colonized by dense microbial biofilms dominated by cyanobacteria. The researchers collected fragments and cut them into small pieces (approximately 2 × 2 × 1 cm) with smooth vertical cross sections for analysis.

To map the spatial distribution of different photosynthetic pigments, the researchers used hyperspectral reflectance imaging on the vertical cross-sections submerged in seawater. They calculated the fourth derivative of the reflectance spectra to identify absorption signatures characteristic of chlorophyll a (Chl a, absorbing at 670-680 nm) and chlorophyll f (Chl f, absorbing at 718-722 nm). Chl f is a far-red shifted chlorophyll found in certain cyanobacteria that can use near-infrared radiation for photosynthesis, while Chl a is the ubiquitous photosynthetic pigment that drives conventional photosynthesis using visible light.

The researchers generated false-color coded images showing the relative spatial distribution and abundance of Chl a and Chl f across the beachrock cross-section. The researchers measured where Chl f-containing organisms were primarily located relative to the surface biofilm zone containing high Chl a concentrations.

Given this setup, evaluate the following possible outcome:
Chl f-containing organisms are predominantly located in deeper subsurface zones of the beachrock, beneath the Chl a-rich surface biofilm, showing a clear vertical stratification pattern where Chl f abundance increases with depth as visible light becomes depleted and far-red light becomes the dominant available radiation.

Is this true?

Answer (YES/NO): YES